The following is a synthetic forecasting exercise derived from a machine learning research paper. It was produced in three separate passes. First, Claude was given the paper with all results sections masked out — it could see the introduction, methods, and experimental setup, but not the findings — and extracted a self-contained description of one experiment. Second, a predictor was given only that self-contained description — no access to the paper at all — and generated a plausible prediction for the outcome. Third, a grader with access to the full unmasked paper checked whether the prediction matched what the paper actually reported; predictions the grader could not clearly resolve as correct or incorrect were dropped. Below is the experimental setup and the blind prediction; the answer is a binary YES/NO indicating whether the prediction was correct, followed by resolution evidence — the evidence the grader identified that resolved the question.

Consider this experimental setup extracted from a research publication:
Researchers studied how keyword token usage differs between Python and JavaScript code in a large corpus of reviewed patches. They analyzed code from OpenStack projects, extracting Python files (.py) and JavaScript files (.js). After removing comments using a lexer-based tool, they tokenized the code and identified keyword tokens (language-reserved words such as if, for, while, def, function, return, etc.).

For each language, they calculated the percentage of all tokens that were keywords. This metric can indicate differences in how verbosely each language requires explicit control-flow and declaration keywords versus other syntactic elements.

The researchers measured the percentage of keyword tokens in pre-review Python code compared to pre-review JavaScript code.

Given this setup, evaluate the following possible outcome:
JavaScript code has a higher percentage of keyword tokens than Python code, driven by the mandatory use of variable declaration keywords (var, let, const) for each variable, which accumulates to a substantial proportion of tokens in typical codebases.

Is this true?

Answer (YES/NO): YES